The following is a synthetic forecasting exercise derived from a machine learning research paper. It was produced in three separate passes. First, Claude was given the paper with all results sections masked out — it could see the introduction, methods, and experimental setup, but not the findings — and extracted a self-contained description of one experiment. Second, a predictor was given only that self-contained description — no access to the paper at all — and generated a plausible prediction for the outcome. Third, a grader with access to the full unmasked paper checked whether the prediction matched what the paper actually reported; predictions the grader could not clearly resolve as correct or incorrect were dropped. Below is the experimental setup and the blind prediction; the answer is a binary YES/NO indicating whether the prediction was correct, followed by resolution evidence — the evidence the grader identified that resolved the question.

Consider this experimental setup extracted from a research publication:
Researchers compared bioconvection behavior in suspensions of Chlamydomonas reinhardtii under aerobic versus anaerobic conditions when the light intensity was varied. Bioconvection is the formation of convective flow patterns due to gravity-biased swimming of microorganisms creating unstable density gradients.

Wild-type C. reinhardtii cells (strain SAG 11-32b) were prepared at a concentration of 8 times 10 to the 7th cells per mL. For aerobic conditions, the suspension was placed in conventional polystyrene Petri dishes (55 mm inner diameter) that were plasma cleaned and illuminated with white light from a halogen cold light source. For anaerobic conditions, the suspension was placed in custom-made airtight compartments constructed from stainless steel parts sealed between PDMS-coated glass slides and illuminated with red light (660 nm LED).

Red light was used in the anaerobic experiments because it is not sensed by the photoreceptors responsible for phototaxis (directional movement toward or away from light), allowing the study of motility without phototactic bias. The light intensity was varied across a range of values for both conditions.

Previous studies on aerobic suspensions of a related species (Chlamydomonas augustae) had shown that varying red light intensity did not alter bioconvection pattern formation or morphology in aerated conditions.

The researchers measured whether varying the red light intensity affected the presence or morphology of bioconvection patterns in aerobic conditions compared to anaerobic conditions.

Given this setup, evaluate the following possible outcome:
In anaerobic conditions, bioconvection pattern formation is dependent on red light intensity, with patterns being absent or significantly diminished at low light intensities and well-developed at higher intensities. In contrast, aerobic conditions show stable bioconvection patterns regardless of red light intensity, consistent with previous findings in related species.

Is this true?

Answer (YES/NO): NO